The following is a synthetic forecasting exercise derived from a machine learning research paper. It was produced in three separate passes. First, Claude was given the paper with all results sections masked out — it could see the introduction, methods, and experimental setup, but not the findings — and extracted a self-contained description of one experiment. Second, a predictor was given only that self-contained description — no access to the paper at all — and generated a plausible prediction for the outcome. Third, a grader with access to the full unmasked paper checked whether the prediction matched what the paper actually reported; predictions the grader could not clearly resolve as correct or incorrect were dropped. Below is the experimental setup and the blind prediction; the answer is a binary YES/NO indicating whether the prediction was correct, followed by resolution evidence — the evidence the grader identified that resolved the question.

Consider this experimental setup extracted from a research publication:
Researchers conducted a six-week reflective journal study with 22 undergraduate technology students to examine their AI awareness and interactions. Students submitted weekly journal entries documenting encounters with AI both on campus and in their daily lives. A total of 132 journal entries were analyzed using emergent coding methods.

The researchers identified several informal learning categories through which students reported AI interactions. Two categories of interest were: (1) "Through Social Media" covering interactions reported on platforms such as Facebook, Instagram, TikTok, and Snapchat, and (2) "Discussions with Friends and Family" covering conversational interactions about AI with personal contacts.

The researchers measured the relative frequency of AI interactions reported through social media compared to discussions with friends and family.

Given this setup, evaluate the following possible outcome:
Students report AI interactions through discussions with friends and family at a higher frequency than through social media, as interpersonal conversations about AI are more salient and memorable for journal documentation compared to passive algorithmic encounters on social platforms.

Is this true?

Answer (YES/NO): NO